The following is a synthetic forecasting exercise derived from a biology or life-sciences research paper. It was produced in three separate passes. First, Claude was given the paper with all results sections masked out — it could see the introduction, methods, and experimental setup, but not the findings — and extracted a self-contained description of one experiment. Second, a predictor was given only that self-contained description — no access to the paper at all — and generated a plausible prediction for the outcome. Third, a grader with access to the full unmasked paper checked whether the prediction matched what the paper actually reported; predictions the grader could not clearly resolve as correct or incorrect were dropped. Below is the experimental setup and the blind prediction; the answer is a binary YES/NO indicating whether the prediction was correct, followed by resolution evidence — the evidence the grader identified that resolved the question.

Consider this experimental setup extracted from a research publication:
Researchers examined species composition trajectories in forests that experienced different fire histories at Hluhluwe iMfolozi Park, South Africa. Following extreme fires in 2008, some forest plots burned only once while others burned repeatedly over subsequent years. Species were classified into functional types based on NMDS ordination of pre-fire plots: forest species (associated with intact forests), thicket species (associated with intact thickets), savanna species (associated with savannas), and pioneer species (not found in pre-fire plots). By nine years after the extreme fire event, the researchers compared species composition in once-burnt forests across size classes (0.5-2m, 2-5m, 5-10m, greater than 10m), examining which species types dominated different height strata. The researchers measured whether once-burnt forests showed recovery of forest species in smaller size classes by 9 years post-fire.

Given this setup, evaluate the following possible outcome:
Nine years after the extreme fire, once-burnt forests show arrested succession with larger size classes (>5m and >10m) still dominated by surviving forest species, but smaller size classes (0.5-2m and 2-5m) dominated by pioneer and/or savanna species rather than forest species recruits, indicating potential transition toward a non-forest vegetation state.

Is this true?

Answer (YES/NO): NO